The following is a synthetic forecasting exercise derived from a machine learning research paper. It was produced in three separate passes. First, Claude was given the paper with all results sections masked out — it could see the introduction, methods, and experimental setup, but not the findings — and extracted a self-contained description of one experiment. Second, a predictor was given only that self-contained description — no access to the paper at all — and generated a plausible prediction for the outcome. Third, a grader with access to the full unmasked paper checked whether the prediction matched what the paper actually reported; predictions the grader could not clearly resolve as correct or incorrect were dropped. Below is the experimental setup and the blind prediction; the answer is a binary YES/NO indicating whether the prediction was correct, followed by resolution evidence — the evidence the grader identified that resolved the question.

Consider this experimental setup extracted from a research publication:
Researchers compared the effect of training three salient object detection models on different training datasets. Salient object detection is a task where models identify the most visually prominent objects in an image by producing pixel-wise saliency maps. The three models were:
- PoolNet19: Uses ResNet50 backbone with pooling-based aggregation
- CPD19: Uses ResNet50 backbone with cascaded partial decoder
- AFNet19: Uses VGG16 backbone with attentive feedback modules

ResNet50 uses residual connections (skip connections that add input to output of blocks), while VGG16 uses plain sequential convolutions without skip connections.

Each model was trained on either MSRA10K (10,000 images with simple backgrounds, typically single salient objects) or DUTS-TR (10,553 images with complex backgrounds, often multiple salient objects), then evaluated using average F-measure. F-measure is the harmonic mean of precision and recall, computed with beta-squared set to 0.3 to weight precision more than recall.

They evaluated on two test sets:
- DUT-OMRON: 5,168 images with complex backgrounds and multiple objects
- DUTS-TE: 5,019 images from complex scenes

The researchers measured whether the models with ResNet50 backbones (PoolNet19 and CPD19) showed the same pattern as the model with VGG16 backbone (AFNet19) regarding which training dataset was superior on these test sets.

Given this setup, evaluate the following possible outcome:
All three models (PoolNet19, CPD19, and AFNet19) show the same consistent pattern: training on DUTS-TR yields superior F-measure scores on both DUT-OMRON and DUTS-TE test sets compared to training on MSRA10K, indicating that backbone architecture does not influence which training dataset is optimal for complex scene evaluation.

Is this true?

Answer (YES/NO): NO